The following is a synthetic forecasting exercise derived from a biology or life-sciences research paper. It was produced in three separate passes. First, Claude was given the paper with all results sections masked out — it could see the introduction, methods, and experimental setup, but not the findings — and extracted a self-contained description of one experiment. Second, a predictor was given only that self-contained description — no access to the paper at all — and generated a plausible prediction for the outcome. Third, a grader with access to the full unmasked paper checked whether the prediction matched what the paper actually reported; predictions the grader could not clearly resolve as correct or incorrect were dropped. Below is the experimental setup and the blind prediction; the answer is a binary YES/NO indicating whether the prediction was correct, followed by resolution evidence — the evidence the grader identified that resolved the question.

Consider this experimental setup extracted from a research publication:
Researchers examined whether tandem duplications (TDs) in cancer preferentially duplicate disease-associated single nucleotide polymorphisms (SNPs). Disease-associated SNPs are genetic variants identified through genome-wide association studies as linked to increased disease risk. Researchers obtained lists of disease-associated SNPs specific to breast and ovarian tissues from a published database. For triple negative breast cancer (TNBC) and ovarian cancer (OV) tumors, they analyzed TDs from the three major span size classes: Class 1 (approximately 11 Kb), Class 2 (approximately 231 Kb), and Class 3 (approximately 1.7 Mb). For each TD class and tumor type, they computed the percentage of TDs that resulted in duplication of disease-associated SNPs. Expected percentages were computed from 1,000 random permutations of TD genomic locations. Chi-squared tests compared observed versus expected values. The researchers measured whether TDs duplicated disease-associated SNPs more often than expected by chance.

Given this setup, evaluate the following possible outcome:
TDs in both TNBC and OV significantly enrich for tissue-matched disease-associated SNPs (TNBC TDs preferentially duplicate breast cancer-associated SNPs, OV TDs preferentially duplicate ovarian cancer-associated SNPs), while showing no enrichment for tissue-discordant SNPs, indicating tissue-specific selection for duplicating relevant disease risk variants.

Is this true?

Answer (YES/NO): NO